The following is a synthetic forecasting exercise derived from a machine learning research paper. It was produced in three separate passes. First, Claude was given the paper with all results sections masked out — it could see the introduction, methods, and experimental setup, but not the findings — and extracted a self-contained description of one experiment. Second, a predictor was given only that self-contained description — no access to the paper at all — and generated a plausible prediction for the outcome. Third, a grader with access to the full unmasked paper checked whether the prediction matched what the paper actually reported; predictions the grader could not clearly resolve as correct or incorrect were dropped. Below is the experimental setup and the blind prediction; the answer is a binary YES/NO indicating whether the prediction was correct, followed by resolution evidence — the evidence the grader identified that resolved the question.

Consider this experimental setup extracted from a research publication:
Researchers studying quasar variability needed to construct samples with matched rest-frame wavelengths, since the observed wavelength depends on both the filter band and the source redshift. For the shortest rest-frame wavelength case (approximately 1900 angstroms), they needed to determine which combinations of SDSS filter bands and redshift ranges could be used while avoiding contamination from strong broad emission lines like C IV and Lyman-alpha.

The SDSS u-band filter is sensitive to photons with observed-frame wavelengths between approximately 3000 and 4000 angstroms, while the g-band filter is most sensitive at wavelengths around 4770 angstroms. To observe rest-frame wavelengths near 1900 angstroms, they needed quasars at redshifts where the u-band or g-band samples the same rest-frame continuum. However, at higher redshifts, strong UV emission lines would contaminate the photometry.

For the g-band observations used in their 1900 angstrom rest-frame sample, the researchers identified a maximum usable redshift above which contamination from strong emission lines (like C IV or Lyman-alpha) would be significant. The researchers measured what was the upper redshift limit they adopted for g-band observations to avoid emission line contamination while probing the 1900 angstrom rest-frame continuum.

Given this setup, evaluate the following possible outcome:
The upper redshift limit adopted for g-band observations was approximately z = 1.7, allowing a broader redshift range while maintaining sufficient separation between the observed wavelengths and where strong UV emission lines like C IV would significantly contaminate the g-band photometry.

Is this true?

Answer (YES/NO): NO